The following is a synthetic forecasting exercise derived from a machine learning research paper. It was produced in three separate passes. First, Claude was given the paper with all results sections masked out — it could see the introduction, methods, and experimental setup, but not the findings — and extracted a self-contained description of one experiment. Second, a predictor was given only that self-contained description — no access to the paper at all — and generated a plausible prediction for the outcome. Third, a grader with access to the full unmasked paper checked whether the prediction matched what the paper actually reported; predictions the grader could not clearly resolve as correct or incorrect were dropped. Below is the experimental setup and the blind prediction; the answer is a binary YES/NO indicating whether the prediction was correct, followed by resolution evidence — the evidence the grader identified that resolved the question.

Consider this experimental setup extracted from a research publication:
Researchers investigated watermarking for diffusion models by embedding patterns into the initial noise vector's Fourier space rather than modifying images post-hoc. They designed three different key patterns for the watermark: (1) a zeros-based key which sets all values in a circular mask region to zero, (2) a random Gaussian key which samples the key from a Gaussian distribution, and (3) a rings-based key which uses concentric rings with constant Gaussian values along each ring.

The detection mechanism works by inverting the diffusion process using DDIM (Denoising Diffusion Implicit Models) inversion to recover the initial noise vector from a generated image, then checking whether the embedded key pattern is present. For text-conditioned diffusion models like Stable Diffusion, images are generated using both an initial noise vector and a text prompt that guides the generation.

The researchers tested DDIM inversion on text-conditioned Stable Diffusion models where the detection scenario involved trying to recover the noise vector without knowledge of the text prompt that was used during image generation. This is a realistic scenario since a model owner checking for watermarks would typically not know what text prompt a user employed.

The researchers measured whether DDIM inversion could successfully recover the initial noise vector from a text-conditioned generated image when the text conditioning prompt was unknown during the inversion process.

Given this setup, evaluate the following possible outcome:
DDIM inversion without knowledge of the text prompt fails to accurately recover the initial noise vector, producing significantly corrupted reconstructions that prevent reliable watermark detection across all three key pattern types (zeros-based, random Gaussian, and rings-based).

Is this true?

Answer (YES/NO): NO